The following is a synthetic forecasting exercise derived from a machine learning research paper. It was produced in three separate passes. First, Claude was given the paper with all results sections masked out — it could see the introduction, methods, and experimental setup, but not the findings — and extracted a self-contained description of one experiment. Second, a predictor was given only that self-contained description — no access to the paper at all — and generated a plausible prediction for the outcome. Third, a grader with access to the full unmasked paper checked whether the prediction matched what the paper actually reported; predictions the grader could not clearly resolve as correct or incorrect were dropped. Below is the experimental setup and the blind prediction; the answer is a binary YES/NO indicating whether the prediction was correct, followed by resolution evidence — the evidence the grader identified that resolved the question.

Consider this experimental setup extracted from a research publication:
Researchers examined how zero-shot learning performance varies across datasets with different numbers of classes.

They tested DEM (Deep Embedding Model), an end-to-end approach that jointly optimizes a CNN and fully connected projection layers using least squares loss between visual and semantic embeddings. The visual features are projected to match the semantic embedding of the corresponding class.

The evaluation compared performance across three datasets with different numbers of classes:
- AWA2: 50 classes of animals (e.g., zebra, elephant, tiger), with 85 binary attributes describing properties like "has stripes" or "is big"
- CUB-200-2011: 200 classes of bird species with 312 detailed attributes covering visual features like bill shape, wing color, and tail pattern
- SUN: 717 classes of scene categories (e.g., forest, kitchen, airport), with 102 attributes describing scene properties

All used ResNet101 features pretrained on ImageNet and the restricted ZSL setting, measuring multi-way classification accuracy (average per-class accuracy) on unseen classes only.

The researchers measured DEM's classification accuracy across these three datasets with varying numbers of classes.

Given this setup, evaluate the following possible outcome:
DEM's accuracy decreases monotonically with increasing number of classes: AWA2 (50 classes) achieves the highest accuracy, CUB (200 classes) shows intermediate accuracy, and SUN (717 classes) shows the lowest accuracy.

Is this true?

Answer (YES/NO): NO